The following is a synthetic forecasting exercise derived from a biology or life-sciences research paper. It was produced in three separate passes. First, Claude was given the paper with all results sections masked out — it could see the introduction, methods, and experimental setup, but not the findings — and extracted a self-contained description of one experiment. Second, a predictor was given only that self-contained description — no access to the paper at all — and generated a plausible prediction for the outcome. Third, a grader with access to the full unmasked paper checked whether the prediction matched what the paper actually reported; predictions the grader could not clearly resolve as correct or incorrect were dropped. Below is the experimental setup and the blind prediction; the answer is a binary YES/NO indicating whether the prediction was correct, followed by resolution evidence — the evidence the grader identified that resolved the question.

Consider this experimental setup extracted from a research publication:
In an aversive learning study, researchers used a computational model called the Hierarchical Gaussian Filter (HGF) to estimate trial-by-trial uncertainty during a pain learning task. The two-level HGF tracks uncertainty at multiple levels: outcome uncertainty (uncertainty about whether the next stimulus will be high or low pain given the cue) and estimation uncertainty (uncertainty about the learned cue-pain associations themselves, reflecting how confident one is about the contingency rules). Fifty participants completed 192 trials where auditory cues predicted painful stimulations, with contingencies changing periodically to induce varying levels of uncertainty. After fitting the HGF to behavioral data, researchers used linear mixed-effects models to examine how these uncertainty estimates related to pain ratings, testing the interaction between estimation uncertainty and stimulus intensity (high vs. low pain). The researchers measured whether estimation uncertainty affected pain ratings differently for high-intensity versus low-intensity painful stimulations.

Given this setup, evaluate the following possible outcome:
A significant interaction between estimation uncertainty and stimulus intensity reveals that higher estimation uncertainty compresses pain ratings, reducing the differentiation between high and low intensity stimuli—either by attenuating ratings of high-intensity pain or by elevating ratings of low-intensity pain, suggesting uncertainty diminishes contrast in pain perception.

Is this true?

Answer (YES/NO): NO